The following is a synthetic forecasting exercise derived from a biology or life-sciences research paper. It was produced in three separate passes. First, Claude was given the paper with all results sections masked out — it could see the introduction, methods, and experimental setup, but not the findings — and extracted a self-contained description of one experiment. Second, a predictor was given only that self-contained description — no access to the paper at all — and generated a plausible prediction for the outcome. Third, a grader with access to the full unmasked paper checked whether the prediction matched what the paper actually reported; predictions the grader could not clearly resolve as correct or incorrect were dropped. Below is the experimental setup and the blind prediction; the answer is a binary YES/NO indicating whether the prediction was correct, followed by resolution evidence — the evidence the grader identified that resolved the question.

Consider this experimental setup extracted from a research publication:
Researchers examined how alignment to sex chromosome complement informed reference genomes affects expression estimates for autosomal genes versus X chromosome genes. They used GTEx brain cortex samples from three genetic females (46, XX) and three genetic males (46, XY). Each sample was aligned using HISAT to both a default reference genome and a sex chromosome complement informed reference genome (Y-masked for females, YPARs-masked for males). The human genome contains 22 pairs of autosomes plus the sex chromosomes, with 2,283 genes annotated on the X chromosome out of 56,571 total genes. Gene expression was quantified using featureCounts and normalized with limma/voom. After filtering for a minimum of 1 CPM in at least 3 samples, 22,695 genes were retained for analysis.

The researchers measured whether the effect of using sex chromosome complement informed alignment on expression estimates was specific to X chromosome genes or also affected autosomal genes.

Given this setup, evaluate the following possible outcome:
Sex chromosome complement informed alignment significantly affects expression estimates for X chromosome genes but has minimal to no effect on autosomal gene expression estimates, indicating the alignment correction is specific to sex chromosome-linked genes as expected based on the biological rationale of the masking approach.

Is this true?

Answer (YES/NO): YES